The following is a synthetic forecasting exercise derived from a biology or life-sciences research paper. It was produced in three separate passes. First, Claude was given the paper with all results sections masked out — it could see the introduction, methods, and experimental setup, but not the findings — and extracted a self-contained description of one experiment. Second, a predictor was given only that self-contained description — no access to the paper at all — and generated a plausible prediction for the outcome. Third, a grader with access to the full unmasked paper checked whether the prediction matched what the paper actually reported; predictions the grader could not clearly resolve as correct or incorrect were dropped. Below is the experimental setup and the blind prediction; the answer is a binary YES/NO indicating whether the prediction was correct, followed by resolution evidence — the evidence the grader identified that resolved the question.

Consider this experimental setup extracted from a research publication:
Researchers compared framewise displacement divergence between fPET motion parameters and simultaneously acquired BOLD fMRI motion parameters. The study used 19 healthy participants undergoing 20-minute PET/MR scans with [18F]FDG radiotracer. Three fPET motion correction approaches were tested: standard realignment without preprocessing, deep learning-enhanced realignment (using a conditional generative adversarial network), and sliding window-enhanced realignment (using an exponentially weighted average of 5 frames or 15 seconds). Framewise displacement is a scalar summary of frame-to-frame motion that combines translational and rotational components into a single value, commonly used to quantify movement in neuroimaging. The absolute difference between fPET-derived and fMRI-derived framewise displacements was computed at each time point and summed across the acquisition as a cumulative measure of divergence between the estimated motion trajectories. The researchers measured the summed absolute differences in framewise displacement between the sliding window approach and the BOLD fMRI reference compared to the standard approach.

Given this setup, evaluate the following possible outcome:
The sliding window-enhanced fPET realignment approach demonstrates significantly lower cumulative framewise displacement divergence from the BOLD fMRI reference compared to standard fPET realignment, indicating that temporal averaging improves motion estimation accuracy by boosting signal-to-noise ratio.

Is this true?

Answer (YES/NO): NO